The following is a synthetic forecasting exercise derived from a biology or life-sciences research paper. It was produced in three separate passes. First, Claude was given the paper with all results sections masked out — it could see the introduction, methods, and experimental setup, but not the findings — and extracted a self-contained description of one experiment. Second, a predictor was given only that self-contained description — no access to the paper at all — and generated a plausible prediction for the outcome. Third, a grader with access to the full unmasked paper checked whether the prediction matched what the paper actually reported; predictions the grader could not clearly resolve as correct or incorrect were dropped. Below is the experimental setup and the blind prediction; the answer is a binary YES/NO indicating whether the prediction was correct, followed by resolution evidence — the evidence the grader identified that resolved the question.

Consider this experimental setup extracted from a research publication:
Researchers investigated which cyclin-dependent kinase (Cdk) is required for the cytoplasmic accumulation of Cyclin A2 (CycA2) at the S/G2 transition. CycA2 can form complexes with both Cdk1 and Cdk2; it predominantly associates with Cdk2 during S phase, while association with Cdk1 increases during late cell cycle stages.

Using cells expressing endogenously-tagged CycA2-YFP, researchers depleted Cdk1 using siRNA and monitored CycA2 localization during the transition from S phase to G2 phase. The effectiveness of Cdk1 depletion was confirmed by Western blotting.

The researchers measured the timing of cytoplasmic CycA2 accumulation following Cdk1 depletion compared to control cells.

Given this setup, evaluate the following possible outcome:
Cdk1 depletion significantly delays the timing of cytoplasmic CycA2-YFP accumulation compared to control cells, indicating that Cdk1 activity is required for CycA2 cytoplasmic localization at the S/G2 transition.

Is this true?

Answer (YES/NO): NO